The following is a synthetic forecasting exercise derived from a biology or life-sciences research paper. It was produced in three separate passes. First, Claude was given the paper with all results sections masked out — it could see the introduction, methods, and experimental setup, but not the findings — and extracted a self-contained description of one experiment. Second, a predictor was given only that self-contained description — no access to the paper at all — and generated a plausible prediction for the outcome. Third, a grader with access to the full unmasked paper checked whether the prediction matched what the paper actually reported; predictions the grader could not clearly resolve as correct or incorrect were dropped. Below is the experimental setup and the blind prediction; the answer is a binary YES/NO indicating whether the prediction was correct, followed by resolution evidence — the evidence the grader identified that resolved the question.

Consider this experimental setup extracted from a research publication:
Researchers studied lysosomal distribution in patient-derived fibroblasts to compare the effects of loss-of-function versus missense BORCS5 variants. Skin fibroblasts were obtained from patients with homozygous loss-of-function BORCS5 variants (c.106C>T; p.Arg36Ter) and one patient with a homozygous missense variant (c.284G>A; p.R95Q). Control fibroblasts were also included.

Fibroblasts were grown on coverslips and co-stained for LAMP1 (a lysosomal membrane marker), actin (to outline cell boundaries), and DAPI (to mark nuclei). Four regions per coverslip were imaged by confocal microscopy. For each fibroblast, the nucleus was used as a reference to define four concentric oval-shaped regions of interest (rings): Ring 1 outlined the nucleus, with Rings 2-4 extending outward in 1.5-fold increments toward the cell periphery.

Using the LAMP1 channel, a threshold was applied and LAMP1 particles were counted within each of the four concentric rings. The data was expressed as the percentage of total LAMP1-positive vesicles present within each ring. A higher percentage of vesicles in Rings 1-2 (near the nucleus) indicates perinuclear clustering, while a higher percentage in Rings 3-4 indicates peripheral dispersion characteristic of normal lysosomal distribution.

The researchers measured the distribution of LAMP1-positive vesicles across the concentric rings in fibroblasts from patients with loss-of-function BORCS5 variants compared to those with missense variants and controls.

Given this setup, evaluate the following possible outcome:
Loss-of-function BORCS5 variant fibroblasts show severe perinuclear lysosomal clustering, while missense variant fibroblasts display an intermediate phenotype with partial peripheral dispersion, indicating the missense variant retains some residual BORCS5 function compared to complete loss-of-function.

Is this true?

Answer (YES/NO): NO